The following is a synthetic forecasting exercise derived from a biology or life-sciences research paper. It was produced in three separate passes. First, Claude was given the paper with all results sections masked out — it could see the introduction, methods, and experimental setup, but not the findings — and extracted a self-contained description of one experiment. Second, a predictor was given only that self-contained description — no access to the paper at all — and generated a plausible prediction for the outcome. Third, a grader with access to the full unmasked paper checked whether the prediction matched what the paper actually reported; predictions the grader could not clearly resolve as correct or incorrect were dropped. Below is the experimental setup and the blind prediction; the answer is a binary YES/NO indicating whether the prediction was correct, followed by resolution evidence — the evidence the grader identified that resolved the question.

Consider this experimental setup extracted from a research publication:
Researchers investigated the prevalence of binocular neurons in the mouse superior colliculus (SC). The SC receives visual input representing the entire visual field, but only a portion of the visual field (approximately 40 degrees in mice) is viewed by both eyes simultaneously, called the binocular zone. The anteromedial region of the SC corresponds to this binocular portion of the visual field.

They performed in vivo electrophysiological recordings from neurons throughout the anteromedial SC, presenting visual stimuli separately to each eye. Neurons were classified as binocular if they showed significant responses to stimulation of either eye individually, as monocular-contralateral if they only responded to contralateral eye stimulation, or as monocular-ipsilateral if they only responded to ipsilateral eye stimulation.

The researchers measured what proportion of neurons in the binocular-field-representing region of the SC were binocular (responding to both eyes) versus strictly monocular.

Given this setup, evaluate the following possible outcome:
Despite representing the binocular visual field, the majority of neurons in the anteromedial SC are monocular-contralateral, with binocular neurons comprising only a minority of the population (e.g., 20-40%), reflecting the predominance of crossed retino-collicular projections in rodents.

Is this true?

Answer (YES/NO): NO